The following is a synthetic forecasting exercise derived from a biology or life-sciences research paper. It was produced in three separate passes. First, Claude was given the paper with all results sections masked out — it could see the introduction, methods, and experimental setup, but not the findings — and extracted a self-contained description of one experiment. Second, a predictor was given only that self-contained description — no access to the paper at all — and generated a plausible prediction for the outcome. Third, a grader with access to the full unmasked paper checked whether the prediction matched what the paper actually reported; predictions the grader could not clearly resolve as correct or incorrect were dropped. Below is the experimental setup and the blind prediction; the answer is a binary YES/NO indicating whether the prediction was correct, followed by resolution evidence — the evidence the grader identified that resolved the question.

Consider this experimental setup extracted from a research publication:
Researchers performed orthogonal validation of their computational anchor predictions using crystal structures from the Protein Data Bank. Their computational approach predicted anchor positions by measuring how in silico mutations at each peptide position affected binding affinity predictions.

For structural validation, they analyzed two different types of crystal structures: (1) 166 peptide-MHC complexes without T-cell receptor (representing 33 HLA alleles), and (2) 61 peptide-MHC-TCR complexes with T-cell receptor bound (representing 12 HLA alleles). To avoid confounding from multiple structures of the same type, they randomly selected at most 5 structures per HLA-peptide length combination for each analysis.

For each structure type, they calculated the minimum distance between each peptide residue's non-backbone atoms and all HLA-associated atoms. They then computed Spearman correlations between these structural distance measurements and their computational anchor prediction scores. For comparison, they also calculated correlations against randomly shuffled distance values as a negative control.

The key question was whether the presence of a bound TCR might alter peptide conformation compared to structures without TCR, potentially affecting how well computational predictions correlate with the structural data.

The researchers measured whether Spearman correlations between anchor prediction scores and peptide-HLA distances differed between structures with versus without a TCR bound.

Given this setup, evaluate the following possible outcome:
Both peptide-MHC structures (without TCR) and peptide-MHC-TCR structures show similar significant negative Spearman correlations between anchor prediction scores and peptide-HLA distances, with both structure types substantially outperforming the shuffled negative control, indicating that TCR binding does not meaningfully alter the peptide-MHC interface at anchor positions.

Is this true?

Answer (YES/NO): YES